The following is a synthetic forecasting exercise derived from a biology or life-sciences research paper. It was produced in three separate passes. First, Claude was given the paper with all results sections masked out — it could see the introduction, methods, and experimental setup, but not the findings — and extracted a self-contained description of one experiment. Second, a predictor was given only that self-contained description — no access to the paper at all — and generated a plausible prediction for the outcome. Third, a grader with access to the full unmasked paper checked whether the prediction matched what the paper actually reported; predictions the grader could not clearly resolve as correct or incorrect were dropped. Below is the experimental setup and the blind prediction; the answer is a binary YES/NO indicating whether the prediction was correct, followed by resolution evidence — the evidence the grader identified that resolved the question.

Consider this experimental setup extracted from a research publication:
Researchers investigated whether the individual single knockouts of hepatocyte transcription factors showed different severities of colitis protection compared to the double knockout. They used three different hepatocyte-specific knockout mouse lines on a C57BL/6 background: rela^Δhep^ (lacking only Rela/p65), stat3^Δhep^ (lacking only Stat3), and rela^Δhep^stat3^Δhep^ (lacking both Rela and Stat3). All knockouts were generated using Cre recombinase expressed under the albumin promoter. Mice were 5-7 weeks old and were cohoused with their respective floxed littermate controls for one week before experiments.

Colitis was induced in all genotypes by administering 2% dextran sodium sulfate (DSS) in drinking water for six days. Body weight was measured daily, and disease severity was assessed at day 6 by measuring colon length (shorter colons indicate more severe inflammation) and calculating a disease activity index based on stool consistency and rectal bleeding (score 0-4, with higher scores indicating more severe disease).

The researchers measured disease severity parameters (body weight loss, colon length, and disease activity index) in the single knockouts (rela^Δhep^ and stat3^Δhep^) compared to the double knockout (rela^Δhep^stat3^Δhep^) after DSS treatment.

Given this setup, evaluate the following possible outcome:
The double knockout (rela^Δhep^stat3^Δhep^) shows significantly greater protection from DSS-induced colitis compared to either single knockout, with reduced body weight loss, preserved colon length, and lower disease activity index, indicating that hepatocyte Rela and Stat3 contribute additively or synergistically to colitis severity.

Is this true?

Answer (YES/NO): YES